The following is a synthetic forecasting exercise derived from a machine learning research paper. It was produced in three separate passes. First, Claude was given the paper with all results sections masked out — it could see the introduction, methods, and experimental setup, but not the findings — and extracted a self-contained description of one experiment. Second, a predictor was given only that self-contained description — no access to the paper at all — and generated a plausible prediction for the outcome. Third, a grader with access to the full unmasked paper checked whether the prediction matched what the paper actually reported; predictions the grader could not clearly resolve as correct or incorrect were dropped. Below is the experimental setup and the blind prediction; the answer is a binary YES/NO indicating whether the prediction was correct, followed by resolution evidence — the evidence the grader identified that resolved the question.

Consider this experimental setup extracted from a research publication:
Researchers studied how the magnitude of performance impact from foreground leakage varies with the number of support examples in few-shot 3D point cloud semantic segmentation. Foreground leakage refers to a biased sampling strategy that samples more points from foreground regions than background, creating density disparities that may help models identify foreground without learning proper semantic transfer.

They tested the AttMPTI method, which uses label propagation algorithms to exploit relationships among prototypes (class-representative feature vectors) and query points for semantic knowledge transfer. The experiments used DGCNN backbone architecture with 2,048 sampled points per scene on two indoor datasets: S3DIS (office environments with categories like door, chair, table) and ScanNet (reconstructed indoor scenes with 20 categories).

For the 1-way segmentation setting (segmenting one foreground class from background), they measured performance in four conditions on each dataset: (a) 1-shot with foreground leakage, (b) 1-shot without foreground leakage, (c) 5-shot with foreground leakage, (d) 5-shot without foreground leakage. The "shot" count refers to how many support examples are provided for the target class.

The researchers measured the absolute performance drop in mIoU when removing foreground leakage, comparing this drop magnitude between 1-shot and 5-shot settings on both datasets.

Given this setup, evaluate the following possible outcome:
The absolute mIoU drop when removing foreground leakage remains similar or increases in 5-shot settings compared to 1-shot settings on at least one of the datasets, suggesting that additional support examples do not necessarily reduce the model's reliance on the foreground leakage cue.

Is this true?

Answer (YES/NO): YES